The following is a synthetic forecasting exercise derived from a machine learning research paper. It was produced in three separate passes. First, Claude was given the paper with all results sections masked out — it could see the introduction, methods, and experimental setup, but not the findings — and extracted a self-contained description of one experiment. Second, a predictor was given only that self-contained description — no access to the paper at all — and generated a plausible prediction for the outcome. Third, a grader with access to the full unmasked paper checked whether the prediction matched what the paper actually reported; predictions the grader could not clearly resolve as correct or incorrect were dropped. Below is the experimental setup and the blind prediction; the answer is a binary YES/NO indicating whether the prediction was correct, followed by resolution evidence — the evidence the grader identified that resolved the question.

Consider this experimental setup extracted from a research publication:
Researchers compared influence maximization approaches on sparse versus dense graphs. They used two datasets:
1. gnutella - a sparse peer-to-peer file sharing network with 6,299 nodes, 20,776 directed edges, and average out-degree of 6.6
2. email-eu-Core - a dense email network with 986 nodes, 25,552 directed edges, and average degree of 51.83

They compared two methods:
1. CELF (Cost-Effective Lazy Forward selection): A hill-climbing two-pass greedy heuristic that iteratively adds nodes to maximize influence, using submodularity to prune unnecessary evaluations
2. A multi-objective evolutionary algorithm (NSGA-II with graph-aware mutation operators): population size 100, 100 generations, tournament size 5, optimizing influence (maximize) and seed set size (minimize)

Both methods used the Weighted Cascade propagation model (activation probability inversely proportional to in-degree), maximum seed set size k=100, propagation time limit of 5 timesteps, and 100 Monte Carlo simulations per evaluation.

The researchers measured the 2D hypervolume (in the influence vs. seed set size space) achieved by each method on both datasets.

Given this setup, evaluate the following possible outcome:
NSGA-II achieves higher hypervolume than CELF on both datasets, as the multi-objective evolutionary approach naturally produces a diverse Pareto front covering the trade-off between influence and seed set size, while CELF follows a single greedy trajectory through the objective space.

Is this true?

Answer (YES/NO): NO